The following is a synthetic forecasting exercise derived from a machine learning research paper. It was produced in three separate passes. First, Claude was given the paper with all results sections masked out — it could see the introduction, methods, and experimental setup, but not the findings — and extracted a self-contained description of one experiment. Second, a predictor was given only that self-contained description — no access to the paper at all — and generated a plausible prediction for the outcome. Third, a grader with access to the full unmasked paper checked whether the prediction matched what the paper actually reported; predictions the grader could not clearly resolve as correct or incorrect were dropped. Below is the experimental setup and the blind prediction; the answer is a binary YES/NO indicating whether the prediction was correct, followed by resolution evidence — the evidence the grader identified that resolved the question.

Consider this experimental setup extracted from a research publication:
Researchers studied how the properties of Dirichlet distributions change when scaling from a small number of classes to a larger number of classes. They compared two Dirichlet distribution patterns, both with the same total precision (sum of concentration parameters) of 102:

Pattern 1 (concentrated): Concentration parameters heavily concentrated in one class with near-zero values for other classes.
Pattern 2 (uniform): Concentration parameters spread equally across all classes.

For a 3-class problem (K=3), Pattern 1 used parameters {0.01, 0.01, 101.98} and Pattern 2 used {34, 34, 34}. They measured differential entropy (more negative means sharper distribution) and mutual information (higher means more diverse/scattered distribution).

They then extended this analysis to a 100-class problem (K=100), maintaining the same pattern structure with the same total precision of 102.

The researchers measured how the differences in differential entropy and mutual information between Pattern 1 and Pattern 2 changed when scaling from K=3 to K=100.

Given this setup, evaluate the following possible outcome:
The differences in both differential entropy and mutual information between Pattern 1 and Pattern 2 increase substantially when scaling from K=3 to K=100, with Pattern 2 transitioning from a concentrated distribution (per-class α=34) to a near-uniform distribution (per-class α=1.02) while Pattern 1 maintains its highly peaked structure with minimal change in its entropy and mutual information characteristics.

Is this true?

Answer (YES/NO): NO